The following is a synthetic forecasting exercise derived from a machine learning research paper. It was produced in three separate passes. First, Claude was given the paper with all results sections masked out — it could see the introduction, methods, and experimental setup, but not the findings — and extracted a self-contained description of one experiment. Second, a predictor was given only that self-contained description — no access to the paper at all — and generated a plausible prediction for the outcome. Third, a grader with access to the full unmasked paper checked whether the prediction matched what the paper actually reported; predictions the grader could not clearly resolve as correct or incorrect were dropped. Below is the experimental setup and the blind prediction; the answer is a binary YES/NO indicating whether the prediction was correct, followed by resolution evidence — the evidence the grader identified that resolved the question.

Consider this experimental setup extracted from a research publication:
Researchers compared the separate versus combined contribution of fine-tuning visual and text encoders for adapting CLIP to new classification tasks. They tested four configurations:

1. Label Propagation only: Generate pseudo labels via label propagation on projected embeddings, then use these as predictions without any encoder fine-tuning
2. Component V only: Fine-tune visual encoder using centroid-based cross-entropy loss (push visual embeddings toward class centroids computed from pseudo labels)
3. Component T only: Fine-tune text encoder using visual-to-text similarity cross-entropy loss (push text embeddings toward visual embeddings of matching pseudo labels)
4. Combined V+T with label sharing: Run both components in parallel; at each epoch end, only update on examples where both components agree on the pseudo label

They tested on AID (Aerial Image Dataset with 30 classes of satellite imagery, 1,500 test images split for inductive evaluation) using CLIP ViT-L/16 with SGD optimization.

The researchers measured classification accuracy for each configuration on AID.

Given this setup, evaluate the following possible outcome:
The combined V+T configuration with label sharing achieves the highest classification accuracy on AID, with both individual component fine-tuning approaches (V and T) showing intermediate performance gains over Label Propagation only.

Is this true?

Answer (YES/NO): YES